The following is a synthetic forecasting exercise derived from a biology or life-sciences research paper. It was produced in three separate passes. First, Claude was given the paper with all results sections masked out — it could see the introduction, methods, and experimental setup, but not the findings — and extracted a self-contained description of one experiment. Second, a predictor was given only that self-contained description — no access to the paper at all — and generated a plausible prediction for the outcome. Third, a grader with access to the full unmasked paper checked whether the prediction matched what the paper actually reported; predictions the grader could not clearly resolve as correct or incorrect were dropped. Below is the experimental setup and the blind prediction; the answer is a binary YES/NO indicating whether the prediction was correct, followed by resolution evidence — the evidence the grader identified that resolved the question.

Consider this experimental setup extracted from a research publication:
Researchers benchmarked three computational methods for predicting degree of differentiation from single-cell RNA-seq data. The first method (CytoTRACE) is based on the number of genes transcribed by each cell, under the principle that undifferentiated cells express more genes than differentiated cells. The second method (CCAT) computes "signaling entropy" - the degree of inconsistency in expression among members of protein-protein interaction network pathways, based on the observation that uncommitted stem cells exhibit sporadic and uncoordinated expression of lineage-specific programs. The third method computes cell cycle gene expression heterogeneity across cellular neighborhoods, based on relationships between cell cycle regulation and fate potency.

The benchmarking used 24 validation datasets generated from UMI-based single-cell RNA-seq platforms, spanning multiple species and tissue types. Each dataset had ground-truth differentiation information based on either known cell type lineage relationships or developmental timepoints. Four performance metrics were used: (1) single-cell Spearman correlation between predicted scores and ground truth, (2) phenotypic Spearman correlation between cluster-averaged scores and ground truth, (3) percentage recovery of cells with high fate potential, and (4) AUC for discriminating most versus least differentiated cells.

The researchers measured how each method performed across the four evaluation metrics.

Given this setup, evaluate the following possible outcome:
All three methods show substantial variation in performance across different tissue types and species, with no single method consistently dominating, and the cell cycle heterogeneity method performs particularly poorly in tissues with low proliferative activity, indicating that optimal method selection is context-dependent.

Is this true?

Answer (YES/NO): NO